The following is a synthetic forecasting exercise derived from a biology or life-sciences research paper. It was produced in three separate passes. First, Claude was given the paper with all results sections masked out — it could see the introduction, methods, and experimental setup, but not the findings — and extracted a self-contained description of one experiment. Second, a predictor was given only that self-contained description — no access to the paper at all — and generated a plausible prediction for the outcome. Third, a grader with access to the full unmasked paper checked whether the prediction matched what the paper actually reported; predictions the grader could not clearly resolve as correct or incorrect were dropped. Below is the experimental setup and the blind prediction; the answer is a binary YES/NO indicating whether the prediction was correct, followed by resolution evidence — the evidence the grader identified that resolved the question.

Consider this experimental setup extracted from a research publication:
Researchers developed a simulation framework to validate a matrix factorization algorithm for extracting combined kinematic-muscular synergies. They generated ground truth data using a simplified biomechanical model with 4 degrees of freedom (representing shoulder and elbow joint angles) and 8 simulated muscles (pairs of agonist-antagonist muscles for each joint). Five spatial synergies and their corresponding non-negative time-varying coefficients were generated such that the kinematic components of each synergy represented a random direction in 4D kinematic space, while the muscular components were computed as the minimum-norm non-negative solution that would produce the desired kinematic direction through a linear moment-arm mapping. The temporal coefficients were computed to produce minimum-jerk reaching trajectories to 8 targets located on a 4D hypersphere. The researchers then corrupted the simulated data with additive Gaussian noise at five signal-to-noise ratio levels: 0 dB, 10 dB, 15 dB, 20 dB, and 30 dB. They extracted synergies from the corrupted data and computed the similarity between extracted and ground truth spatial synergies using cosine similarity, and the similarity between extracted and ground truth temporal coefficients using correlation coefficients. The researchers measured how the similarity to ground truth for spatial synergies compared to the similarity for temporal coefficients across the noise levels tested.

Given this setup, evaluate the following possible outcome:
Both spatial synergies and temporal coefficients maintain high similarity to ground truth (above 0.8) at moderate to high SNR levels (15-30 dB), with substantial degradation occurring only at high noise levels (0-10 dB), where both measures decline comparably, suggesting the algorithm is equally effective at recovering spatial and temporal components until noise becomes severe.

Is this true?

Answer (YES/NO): NO